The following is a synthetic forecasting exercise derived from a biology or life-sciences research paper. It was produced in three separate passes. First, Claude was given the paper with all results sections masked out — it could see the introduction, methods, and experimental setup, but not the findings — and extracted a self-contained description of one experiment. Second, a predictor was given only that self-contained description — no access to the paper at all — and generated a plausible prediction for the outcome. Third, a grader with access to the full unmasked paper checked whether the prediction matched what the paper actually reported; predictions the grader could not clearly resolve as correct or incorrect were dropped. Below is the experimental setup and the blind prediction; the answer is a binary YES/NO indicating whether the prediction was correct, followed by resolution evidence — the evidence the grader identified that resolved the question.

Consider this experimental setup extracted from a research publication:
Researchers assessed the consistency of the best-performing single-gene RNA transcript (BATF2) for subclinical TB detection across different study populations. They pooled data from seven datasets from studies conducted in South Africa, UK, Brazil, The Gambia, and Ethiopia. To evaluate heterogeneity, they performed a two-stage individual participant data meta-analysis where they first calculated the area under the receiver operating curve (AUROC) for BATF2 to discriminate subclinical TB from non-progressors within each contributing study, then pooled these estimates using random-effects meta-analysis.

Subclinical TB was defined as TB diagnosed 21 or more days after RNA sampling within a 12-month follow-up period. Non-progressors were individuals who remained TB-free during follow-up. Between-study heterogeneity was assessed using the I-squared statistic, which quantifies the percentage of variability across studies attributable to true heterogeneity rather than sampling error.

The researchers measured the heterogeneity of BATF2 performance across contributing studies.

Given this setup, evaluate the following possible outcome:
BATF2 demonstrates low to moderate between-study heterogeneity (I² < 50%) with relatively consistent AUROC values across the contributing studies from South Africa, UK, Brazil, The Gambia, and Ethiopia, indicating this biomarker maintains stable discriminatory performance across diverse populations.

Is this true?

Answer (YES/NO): YES